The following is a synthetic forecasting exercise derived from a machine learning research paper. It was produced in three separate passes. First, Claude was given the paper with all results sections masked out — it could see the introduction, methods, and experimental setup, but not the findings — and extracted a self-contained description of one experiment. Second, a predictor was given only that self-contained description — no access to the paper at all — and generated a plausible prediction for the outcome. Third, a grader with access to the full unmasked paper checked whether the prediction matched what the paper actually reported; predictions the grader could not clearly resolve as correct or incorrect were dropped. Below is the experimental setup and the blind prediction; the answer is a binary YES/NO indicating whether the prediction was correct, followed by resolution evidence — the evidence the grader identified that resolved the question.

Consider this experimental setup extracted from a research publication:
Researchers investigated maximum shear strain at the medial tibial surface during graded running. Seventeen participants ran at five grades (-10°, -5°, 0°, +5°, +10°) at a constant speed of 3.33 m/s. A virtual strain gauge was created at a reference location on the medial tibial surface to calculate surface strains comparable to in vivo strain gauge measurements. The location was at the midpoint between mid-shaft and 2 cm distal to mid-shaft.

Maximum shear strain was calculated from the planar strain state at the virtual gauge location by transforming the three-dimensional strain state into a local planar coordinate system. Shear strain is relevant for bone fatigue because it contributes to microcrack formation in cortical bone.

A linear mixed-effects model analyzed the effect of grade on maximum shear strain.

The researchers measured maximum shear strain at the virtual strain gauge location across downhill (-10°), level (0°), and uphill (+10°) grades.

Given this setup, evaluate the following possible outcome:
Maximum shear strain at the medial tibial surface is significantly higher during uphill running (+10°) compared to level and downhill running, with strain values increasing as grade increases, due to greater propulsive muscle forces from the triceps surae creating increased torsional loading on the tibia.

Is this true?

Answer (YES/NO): NO